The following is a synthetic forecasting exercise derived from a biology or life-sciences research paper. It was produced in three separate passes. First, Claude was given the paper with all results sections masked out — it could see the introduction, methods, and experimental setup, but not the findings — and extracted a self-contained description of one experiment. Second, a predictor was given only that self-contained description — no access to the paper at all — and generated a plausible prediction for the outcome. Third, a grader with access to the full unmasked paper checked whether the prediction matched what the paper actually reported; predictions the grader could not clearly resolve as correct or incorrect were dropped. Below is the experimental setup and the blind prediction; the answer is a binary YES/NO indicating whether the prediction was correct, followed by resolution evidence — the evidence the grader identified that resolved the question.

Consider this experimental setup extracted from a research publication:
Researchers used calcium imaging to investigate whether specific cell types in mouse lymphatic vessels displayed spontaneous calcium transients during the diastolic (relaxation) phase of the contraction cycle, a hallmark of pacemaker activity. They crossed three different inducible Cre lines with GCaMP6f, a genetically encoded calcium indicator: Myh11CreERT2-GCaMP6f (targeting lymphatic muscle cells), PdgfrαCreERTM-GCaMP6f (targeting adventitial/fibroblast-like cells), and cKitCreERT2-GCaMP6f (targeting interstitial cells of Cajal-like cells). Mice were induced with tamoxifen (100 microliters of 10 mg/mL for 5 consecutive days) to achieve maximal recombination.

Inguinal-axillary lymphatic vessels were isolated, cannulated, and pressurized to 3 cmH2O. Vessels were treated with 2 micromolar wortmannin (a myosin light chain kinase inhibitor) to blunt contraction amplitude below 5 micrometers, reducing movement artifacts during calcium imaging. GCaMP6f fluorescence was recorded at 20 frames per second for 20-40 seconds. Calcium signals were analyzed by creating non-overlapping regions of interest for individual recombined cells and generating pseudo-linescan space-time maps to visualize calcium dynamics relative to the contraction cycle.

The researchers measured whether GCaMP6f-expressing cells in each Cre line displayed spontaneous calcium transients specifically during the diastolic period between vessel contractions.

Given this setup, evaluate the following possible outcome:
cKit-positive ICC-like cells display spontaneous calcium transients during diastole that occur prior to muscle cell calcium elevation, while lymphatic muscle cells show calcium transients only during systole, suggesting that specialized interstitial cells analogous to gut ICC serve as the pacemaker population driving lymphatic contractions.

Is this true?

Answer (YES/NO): NO